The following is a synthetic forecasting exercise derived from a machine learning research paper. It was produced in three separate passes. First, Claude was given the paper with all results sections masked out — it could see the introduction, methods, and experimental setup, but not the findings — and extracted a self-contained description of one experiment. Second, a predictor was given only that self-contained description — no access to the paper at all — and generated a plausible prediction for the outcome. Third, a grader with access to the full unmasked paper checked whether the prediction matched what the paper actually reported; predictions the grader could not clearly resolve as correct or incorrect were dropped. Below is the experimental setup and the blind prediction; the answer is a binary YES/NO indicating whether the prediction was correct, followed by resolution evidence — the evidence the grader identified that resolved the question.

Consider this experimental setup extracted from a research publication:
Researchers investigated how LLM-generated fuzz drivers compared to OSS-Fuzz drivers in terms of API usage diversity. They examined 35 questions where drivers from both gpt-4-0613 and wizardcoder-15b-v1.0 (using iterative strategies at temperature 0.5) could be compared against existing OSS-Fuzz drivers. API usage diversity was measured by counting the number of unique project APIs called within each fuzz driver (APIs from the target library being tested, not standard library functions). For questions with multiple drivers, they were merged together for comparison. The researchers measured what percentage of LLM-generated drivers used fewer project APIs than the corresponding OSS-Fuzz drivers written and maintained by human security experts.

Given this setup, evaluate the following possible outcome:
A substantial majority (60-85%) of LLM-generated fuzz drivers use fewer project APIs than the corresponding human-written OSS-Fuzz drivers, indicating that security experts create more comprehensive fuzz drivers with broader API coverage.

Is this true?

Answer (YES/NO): NO